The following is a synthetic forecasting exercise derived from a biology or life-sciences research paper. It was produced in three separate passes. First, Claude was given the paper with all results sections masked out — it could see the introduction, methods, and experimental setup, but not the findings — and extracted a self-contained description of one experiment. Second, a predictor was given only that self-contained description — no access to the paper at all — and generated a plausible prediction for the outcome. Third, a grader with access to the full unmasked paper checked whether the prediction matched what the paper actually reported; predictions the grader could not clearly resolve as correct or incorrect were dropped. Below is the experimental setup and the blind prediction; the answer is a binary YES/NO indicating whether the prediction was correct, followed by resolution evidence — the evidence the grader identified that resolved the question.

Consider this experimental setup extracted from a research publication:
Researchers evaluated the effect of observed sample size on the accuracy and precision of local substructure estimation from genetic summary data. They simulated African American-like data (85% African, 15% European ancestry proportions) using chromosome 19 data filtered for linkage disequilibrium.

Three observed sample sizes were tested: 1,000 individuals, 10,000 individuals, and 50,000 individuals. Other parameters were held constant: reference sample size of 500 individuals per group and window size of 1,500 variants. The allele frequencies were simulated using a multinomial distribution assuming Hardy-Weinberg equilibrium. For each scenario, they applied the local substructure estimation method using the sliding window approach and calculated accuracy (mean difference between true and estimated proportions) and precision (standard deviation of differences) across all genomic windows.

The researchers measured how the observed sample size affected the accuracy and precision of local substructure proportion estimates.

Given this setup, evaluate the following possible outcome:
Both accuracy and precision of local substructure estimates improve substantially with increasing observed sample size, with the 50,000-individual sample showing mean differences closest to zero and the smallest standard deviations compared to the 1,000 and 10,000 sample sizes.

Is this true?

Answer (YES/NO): NO